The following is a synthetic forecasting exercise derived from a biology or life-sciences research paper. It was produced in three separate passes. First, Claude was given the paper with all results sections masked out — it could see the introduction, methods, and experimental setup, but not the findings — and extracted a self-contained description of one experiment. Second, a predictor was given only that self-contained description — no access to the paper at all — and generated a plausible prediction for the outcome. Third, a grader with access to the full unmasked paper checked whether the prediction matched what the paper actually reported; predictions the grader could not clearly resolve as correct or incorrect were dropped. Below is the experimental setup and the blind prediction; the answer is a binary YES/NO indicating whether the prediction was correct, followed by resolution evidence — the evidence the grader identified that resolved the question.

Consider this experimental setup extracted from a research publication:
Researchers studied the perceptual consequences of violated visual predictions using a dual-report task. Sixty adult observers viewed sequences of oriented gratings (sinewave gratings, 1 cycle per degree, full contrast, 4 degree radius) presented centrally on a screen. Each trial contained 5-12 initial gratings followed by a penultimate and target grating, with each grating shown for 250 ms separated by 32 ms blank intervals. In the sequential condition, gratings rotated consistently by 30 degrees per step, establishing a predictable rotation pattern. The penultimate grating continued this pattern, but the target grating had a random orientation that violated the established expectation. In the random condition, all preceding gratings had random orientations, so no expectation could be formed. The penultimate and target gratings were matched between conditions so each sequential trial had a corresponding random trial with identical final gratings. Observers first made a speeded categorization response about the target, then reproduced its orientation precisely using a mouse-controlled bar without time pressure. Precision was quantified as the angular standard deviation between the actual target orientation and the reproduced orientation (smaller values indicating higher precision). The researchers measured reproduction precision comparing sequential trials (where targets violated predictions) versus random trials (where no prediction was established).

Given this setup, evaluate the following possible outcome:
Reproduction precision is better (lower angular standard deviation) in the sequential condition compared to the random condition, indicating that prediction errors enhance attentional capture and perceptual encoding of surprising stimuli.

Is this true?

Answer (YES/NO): YES